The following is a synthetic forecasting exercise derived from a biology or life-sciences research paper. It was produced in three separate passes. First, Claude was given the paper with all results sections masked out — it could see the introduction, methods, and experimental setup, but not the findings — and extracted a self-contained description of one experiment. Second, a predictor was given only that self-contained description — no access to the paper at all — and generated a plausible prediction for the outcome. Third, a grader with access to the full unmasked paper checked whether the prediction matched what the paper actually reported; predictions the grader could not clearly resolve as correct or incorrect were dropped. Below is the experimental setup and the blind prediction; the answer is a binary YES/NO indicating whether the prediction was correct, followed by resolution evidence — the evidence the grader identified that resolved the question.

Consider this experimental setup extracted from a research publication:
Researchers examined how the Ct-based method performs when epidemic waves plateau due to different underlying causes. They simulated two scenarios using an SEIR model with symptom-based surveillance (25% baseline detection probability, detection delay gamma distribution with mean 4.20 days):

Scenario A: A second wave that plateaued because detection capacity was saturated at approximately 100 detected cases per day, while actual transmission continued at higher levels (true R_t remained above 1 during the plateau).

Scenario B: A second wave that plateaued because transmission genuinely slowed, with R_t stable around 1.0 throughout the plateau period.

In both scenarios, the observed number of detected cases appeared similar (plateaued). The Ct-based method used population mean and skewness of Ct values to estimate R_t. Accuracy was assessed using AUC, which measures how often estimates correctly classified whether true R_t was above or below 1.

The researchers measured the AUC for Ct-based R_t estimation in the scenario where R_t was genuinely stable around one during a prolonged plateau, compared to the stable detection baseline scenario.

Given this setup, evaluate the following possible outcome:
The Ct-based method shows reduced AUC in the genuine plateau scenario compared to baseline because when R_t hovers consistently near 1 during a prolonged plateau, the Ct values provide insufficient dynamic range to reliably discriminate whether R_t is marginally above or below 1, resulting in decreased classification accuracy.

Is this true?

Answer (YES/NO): YES